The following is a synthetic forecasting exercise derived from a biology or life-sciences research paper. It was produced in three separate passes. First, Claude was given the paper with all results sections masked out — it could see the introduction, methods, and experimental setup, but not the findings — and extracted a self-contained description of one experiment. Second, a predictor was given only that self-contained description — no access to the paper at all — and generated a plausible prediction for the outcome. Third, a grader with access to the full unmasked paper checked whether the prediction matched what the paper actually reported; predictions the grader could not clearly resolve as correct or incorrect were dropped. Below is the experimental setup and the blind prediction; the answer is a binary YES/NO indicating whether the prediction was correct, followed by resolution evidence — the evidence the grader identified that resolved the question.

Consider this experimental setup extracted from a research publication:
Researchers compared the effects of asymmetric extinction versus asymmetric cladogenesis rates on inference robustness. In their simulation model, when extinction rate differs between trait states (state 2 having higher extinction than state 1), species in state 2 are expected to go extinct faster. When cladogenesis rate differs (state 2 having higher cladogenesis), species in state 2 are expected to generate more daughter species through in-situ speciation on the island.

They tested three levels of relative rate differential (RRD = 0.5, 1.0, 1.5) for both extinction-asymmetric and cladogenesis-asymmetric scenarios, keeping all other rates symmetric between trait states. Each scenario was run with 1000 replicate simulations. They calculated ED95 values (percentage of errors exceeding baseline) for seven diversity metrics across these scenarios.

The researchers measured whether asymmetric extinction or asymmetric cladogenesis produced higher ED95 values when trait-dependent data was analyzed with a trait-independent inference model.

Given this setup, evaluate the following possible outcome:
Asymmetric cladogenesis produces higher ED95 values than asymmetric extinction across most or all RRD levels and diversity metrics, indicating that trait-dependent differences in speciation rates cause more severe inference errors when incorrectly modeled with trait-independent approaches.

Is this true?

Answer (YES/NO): NO